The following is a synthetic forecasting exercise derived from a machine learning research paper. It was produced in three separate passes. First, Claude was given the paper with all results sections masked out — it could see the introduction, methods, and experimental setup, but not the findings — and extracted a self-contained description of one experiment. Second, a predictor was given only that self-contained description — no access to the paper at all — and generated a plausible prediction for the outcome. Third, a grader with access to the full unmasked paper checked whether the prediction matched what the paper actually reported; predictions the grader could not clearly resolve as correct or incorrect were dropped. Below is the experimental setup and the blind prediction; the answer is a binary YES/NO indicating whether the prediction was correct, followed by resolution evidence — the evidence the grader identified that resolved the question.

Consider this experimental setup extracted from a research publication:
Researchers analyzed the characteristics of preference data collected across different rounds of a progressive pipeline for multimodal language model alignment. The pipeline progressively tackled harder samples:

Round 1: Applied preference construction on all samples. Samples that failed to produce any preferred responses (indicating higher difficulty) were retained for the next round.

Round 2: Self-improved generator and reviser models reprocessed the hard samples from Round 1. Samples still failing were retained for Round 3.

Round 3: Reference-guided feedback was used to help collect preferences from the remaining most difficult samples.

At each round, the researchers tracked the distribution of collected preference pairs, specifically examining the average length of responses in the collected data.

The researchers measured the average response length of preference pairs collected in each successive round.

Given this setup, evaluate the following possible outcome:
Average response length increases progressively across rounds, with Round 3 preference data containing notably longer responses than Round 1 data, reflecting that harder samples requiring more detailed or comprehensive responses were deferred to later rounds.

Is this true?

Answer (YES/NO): YES